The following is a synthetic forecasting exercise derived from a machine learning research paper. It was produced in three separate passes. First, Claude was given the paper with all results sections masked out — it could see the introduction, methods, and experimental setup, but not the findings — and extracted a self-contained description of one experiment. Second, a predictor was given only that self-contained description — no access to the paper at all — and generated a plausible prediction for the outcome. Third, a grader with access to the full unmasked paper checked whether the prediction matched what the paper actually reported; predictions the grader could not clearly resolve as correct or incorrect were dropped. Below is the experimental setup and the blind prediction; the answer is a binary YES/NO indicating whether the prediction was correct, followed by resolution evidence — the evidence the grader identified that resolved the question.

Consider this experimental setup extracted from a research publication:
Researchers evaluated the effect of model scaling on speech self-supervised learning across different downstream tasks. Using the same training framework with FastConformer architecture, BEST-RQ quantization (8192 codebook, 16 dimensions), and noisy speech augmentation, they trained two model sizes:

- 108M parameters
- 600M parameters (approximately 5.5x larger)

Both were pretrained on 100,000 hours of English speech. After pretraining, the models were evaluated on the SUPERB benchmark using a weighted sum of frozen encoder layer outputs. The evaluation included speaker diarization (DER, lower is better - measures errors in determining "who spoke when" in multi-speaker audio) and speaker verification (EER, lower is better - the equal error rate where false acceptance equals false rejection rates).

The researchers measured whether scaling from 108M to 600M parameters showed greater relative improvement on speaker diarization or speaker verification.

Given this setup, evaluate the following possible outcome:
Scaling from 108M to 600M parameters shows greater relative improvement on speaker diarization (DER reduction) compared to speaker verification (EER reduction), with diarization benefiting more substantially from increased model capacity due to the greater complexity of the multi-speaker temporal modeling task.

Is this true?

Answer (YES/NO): NO